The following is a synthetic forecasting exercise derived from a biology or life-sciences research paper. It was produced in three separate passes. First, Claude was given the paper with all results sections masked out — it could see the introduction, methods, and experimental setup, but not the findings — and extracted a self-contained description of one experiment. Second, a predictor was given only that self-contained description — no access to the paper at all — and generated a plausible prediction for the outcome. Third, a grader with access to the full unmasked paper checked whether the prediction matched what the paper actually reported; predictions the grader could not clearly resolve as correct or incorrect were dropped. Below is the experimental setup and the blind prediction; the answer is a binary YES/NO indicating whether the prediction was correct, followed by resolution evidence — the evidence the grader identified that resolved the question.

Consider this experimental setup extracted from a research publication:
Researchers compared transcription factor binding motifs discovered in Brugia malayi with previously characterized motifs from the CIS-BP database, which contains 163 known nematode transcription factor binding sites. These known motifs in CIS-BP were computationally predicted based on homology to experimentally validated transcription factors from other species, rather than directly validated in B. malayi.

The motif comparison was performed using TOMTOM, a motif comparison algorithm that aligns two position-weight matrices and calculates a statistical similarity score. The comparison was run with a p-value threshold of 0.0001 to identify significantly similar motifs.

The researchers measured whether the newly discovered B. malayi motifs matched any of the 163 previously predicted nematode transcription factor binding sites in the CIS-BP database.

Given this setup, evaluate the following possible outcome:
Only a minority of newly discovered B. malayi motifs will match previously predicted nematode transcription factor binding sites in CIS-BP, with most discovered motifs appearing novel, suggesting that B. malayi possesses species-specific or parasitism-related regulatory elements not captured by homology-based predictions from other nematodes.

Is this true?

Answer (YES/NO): NO